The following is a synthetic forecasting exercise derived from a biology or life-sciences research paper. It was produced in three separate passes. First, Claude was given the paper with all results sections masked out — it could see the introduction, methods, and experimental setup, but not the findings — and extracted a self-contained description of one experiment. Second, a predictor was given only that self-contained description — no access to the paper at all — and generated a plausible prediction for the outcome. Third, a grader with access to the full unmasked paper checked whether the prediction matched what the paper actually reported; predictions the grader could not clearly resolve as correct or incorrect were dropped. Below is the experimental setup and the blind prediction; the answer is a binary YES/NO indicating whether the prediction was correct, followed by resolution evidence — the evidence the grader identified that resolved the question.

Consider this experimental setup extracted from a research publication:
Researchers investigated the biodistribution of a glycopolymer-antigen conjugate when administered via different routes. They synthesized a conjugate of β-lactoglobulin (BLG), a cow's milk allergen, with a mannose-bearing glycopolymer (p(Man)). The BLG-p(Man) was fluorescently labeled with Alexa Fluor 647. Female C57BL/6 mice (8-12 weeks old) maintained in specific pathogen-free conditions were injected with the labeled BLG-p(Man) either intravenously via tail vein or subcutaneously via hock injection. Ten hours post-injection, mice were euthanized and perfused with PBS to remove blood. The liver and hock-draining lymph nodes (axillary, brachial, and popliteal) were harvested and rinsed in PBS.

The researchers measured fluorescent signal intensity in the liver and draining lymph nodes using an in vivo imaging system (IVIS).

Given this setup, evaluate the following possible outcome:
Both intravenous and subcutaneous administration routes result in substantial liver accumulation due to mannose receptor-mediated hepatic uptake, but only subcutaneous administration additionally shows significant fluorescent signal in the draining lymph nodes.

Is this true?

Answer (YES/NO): NO